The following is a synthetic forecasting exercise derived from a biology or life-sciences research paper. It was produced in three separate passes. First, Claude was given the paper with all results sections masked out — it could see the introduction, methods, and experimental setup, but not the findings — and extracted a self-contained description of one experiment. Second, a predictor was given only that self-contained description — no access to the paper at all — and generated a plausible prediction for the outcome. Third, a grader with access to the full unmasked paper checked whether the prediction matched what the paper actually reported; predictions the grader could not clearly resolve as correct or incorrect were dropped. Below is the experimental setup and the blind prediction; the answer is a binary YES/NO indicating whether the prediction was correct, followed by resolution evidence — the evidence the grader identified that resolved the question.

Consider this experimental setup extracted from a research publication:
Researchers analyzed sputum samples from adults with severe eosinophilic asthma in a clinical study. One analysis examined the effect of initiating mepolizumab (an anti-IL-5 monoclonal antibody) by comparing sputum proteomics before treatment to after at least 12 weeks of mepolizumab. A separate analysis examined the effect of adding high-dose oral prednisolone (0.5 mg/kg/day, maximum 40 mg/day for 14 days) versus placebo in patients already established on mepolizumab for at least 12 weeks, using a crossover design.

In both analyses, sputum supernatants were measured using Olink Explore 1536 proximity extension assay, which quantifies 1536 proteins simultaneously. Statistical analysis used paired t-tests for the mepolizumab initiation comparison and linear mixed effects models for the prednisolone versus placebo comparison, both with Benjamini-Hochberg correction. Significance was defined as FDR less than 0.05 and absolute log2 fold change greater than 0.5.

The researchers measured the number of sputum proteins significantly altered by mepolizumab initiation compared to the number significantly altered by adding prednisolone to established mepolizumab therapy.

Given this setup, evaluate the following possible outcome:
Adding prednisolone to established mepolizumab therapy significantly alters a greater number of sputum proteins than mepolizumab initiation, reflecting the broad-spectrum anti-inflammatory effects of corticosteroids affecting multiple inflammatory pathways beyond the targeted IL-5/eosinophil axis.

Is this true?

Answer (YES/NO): YES